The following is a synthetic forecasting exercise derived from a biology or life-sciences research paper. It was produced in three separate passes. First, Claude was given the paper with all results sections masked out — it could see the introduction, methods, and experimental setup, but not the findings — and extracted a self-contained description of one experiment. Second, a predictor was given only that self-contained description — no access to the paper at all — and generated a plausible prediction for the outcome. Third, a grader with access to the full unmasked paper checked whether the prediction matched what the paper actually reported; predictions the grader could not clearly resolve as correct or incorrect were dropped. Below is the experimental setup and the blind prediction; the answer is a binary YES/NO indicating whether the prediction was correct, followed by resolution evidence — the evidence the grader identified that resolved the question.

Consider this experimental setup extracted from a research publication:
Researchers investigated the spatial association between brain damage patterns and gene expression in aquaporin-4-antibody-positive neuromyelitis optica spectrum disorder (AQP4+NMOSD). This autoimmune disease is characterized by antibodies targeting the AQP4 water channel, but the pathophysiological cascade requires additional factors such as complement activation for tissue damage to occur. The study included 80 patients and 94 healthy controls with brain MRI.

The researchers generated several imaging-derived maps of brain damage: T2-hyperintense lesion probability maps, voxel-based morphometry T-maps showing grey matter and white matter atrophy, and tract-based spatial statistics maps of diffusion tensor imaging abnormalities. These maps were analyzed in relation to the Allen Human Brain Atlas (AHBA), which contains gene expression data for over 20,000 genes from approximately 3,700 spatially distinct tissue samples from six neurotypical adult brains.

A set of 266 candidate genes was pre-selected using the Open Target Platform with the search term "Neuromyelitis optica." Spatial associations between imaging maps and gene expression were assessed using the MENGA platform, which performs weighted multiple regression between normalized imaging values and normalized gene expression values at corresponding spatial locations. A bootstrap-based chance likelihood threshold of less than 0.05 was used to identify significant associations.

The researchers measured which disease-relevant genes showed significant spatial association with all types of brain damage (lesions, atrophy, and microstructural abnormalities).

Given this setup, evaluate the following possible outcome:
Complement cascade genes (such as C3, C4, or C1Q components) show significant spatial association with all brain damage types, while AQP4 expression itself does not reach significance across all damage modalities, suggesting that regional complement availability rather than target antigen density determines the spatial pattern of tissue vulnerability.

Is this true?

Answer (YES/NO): NO